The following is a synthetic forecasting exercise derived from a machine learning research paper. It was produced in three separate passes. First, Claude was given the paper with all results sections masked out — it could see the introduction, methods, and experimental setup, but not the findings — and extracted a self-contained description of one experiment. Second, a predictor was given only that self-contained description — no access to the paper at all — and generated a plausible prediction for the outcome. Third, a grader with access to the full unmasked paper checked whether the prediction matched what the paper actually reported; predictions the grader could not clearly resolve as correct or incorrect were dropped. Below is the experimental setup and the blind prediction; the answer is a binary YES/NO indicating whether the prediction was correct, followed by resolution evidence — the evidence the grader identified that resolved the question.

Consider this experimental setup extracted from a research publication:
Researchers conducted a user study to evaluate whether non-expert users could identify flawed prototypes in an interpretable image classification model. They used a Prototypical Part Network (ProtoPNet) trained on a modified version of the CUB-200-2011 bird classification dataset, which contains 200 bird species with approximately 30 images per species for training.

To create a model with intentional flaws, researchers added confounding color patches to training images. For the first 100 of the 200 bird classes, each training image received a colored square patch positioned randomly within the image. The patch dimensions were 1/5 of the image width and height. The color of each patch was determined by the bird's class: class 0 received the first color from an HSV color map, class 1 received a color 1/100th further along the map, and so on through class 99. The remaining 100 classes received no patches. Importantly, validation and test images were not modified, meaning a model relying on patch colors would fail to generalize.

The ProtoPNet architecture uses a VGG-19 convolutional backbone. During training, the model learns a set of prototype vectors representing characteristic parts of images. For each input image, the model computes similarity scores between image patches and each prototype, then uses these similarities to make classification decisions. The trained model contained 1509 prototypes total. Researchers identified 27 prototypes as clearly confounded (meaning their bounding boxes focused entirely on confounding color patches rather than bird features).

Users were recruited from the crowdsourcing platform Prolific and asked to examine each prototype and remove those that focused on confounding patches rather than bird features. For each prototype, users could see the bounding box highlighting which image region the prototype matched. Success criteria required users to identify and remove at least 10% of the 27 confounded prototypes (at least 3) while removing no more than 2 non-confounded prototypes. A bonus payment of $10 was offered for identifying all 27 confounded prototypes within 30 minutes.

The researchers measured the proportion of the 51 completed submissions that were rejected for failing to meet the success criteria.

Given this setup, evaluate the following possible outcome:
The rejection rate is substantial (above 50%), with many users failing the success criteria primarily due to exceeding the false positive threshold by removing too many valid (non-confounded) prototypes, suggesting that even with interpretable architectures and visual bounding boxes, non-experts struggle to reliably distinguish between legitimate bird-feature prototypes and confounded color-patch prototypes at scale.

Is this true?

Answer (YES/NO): NO